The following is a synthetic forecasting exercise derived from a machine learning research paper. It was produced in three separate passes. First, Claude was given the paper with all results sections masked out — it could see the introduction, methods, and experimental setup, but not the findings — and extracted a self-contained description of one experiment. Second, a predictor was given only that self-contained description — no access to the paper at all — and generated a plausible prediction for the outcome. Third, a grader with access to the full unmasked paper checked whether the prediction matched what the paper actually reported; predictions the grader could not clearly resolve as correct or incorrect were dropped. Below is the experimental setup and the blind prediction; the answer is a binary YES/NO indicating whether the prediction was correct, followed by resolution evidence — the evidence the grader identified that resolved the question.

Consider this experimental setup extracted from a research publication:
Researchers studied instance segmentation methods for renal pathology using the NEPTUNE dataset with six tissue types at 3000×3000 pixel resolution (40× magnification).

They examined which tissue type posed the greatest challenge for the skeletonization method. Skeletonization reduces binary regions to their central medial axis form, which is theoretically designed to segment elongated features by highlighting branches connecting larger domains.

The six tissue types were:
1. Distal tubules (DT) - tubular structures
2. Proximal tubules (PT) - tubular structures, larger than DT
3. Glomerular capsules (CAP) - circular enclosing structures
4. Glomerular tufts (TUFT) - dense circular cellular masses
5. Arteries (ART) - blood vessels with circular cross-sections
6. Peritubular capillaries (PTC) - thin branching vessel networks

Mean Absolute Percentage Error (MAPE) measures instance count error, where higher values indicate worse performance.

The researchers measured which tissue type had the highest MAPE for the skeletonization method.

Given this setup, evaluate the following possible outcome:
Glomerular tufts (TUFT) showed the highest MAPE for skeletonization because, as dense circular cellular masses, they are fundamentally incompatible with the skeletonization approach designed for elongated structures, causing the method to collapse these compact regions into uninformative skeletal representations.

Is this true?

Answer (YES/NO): NO